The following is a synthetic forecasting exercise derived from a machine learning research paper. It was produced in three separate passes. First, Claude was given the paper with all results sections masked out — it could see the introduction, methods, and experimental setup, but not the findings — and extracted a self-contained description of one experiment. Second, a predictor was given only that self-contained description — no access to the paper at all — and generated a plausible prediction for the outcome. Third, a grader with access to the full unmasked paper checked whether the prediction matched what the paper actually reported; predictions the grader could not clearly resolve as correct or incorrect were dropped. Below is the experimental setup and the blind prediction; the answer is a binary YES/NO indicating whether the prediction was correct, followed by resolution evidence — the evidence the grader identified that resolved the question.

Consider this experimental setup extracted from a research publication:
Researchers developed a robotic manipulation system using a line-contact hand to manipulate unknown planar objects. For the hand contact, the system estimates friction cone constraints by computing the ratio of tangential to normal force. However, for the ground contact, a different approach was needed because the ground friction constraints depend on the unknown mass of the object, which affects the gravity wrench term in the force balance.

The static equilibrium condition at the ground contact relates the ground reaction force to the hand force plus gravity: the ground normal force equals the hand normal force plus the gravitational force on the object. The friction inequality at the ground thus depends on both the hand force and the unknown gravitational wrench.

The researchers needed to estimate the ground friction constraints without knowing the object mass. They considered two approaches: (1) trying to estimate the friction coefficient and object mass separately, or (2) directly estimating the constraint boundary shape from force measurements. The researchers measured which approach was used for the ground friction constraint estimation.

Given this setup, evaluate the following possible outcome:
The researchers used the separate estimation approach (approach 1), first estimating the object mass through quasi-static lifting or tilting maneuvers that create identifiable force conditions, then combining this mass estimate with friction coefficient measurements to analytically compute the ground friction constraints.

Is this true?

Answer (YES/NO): NO